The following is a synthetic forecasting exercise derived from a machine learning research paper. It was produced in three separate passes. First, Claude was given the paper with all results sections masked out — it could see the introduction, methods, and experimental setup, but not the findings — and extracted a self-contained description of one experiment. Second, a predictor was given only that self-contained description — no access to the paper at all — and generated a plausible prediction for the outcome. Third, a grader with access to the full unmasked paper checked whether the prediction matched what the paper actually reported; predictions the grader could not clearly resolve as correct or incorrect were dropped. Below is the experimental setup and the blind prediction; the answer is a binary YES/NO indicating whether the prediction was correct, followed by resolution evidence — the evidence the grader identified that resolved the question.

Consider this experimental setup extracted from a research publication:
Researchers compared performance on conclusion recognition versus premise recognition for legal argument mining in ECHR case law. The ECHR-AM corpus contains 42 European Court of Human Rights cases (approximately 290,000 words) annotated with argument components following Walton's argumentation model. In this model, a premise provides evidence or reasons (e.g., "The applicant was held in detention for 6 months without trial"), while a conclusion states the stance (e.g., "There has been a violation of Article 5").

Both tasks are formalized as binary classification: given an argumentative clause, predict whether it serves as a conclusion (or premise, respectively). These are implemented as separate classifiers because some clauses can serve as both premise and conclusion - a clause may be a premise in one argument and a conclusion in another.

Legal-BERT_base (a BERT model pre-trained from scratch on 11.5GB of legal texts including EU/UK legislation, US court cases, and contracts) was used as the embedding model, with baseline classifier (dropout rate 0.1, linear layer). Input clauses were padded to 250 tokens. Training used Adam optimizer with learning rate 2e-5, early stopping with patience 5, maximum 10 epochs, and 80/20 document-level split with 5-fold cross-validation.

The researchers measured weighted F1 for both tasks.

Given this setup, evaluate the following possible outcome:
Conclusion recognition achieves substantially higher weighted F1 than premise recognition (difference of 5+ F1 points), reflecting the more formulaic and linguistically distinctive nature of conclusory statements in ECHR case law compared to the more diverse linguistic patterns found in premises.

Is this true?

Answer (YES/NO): NO